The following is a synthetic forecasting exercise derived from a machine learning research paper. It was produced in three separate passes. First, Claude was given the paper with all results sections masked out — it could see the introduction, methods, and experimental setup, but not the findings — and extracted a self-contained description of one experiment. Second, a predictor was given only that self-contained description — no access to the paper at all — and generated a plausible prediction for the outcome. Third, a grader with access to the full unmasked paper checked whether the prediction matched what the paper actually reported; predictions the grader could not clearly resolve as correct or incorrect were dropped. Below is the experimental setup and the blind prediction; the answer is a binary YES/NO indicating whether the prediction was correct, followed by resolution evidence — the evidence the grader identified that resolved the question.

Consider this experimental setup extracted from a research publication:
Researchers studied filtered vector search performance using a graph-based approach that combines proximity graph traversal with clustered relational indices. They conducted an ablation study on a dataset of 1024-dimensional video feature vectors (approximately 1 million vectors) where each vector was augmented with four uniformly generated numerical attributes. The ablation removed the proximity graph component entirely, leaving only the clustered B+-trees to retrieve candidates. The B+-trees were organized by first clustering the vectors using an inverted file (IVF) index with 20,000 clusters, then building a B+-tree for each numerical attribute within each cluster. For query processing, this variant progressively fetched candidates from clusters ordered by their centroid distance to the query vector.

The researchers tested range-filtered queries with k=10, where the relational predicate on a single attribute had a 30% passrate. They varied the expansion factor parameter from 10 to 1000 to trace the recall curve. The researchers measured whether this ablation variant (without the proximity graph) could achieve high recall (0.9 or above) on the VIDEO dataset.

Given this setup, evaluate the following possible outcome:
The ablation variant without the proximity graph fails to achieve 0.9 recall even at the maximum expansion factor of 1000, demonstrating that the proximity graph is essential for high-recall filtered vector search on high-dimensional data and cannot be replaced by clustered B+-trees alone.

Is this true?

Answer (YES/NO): YES